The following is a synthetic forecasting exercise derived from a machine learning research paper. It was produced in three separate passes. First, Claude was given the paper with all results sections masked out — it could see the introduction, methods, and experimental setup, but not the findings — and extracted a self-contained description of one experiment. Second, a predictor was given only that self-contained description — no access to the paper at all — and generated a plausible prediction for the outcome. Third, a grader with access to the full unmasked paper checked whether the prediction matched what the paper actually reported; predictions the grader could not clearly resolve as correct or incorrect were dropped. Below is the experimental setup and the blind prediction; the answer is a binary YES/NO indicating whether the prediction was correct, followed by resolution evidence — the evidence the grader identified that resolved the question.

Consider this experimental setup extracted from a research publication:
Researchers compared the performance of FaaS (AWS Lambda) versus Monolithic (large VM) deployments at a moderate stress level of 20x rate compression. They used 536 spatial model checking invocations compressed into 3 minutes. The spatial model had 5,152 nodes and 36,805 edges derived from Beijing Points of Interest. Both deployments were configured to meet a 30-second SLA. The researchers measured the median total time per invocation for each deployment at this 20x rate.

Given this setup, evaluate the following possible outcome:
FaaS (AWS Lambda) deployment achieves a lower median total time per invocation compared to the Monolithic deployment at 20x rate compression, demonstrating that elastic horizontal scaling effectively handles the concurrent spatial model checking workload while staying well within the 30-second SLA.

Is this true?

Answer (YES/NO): NO